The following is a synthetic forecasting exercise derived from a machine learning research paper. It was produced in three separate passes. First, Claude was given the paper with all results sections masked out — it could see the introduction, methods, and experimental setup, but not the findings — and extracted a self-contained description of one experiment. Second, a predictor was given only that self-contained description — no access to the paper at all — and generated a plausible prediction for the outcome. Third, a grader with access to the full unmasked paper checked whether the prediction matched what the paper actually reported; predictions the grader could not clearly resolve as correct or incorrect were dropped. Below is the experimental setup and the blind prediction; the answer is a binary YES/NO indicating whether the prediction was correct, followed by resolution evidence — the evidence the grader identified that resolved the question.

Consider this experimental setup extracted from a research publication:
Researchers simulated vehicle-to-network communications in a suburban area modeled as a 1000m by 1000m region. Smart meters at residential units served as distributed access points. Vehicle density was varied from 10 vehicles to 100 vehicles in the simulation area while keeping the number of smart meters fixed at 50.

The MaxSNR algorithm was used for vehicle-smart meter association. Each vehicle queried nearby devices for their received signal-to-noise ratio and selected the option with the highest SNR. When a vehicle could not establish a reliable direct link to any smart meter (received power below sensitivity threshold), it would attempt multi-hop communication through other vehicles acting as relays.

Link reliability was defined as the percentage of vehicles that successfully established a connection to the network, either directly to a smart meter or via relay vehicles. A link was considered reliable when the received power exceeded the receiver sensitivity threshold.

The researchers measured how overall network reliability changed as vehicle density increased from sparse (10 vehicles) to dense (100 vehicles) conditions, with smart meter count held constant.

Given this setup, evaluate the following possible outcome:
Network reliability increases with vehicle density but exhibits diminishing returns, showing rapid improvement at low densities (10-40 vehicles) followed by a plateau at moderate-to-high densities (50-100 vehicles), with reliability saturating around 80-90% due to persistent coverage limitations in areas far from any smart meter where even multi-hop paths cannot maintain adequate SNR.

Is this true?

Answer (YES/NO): NO